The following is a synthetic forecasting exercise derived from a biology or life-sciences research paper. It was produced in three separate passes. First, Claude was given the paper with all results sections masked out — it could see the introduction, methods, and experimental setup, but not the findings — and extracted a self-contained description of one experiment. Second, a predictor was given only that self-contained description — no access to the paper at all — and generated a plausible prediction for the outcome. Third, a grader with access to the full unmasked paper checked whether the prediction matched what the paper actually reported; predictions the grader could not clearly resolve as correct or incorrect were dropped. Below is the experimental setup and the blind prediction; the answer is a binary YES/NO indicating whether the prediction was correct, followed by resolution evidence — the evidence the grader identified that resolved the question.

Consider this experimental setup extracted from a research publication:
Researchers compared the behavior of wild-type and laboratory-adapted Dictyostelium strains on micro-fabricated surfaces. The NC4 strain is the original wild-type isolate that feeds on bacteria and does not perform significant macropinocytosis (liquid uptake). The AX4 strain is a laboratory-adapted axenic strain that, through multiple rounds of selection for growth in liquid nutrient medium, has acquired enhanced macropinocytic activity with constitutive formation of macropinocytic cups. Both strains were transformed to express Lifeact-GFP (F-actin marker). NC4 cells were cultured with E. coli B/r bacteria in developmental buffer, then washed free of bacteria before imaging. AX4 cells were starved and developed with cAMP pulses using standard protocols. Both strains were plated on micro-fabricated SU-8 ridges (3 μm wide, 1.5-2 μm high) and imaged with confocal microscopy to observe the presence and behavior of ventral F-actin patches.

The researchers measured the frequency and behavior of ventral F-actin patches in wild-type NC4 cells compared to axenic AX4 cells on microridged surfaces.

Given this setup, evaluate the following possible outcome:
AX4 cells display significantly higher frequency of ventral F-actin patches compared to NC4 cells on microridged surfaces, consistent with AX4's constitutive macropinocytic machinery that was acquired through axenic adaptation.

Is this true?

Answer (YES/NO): YES